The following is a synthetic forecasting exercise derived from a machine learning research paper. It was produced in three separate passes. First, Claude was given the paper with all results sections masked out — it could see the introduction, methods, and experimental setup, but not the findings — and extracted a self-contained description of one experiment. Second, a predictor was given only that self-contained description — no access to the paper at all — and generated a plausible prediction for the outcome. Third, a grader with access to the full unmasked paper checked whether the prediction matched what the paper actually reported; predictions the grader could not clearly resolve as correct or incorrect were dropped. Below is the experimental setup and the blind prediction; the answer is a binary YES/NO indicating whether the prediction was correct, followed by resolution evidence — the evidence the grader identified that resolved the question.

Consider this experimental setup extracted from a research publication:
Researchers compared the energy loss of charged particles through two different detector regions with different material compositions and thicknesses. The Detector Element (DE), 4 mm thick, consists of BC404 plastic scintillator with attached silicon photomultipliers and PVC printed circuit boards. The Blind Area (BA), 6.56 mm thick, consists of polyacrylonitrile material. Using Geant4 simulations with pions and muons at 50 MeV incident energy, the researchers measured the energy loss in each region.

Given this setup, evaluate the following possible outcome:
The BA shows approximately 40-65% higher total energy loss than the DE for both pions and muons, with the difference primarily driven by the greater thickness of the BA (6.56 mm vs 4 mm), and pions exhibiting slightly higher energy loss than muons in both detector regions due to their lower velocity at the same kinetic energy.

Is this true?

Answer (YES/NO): NO